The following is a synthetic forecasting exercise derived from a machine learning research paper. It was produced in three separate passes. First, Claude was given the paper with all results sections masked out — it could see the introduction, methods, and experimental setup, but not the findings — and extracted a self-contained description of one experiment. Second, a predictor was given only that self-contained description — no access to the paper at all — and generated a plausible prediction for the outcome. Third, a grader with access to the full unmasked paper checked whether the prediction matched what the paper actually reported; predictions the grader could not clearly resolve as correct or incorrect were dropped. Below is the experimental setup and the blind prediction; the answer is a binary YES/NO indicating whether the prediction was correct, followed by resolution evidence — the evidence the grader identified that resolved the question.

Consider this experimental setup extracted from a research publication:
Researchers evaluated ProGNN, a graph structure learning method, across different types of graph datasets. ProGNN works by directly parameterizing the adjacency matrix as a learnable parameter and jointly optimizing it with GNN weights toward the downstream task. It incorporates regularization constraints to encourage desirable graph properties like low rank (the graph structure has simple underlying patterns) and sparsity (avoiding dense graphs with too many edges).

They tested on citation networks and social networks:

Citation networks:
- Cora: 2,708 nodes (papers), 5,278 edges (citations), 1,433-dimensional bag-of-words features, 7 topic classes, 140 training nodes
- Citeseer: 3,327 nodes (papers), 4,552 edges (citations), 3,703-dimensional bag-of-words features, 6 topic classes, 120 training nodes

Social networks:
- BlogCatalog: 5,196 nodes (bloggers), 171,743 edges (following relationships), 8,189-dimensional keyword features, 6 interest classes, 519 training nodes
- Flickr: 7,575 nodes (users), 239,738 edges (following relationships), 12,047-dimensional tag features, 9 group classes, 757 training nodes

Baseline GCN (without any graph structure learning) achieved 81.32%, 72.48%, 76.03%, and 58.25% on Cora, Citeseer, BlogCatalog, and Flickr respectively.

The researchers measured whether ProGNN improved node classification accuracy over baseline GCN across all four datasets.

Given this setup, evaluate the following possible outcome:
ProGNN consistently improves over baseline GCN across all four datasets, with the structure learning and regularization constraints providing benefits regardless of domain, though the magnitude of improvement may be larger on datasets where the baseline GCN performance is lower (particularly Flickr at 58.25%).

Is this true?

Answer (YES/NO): NO